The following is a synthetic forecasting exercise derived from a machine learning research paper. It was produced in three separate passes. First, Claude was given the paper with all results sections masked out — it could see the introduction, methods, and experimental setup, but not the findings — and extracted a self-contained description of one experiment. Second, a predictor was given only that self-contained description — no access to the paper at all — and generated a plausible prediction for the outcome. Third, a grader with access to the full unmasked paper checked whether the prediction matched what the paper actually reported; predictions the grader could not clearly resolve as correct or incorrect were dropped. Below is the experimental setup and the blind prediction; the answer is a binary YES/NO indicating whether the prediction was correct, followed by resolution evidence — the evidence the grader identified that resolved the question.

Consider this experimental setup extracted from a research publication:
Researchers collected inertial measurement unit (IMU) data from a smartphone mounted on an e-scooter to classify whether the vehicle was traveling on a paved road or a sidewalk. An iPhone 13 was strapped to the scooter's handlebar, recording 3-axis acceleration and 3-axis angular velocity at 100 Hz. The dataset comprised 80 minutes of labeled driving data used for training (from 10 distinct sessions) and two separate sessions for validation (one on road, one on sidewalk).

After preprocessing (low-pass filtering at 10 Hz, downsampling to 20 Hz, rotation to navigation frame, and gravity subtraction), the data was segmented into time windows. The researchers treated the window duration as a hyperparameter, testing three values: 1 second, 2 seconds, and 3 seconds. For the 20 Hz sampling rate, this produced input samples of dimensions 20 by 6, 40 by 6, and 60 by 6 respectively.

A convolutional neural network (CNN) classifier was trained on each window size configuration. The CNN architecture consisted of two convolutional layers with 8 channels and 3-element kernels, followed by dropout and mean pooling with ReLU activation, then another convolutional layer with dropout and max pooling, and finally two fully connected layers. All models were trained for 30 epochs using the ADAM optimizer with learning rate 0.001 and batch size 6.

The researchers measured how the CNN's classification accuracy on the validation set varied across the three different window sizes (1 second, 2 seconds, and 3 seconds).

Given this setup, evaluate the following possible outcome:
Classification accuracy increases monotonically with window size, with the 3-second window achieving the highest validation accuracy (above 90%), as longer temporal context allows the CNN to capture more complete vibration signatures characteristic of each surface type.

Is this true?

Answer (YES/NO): NO